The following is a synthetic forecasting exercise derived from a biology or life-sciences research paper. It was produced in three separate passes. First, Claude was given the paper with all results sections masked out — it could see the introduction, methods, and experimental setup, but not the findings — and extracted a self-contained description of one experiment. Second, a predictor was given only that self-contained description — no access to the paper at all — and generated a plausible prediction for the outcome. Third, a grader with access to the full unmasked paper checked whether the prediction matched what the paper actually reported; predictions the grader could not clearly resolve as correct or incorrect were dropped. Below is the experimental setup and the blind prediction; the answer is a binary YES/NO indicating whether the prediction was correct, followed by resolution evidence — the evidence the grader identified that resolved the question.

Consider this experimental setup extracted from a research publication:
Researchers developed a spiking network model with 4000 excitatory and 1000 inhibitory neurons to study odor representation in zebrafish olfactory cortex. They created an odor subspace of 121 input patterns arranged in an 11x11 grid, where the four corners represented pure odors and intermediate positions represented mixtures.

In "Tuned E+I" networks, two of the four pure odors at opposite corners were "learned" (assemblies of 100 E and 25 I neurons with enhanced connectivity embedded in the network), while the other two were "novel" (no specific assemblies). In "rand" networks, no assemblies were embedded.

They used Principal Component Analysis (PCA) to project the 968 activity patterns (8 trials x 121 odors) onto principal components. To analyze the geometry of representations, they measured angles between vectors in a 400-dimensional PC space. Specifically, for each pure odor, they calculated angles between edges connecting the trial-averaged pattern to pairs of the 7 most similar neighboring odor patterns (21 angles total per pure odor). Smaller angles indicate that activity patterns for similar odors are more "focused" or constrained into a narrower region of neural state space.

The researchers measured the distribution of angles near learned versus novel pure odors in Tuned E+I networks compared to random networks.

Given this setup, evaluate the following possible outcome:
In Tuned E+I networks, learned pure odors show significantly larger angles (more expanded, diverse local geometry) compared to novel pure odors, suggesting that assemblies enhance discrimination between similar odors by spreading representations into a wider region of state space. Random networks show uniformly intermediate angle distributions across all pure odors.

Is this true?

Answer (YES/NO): NO